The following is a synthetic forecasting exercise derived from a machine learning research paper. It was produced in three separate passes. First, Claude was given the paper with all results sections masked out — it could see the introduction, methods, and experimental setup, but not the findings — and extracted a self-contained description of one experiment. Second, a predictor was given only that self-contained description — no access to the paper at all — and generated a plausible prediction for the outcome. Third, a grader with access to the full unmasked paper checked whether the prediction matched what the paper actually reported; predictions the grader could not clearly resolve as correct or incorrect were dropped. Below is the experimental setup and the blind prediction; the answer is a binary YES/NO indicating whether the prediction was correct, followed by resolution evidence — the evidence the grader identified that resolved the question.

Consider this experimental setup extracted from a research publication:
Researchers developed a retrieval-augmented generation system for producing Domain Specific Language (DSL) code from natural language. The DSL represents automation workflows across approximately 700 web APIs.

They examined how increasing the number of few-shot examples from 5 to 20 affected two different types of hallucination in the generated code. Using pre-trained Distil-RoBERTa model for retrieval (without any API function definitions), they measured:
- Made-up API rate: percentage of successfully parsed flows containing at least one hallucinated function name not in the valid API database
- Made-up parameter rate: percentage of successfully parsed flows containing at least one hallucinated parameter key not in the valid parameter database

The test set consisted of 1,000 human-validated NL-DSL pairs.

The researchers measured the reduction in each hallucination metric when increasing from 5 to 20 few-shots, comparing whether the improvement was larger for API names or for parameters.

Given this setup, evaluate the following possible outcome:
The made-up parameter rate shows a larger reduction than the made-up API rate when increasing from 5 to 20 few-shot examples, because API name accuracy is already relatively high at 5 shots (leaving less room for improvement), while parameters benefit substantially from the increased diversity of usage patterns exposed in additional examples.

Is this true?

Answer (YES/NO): YES